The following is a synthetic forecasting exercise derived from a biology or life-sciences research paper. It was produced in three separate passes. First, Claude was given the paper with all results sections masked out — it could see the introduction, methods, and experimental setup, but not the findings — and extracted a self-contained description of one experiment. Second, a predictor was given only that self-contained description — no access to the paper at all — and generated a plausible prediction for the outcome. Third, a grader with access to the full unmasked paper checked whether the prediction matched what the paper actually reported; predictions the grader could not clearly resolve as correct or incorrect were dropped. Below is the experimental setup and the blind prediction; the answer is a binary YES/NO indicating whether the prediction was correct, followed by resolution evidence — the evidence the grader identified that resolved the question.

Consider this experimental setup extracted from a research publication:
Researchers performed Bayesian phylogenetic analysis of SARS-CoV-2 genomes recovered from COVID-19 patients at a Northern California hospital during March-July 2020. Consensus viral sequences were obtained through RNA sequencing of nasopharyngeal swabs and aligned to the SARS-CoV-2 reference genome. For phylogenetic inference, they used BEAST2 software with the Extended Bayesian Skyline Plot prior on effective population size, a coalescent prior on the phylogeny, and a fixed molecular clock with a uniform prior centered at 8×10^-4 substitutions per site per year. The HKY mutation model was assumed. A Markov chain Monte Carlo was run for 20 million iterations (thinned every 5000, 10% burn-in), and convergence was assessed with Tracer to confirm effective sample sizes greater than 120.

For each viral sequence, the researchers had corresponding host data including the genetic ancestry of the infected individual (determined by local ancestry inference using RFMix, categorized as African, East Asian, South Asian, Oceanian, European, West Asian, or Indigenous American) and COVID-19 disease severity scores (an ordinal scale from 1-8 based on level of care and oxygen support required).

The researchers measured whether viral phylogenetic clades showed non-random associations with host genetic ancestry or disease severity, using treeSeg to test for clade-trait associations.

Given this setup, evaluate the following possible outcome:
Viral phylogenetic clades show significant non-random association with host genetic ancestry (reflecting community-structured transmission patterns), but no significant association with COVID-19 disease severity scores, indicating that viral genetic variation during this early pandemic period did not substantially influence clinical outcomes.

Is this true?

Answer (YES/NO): NO